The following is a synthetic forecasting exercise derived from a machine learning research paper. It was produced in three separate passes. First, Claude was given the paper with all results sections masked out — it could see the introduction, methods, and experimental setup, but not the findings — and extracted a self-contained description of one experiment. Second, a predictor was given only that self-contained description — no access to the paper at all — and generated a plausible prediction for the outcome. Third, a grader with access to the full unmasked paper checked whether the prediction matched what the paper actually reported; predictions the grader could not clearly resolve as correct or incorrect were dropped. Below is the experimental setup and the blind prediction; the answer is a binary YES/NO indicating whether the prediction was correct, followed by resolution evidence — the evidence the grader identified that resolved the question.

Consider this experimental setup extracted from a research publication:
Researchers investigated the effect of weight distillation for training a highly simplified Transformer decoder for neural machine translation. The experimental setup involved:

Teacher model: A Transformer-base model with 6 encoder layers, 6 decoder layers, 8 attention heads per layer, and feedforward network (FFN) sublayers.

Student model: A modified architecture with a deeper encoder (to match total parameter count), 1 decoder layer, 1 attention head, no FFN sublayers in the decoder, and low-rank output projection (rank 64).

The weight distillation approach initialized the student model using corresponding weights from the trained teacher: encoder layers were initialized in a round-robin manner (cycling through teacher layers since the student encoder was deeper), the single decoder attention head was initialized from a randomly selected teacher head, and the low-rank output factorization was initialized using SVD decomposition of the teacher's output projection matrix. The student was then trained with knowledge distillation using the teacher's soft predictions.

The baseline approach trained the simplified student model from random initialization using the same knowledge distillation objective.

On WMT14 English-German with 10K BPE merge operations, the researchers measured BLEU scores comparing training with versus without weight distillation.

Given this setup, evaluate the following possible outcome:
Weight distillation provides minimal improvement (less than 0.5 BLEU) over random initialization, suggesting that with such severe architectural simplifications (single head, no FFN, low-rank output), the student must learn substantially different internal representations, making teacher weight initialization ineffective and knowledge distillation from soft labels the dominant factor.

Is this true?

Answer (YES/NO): NO